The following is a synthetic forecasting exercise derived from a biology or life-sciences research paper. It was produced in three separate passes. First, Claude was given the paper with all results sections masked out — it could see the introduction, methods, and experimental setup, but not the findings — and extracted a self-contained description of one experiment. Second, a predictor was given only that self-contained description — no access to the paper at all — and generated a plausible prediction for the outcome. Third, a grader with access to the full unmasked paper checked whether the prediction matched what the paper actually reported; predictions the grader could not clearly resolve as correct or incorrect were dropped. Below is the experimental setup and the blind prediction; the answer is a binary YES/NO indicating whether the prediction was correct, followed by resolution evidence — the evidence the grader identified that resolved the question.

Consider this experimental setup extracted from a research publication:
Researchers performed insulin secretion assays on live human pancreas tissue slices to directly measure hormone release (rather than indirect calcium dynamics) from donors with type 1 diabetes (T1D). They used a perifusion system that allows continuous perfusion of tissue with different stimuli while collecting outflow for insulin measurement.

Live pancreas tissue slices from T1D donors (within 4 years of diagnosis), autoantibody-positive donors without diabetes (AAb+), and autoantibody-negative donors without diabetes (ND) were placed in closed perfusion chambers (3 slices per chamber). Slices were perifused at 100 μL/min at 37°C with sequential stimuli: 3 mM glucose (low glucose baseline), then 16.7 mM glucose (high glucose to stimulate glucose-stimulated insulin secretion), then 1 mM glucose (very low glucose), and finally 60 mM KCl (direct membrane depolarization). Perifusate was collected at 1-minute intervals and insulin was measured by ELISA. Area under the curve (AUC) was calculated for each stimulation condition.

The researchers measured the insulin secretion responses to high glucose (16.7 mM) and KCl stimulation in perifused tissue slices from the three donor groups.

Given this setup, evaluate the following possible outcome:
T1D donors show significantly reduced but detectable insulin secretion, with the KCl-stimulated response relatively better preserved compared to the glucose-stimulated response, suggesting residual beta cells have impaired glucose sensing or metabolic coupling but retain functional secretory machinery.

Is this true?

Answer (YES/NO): YES